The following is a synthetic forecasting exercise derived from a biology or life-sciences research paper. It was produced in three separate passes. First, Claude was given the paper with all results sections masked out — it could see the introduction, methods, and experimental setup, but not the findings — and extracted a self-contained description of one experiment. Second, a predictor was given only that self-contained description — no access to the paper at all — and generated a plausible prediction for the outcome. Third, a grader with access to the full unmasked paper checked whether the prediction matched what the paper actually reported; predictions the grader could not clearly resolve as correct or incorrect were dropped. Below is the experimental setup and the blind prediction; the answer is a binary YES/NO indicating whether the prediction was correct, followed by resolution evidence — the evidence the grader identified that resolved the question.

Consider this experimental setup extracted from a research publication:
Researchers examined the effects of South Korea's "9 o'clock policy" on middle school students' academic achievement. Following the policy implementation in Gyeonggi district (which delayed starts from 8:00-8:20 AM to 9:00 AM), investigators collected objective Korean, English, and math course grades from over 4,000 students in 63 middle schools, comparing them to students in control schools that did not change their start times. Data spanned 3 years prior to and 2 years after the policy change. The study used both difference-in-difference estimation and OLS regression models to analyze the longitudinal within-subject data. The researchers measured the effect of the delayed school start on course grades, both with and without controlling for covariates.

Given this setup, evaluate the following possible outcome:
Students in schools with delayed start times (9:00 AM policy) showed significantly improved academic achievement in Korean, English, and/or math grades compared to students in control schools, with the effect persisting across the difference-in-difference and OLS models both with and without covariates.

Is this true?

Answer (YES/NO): NO